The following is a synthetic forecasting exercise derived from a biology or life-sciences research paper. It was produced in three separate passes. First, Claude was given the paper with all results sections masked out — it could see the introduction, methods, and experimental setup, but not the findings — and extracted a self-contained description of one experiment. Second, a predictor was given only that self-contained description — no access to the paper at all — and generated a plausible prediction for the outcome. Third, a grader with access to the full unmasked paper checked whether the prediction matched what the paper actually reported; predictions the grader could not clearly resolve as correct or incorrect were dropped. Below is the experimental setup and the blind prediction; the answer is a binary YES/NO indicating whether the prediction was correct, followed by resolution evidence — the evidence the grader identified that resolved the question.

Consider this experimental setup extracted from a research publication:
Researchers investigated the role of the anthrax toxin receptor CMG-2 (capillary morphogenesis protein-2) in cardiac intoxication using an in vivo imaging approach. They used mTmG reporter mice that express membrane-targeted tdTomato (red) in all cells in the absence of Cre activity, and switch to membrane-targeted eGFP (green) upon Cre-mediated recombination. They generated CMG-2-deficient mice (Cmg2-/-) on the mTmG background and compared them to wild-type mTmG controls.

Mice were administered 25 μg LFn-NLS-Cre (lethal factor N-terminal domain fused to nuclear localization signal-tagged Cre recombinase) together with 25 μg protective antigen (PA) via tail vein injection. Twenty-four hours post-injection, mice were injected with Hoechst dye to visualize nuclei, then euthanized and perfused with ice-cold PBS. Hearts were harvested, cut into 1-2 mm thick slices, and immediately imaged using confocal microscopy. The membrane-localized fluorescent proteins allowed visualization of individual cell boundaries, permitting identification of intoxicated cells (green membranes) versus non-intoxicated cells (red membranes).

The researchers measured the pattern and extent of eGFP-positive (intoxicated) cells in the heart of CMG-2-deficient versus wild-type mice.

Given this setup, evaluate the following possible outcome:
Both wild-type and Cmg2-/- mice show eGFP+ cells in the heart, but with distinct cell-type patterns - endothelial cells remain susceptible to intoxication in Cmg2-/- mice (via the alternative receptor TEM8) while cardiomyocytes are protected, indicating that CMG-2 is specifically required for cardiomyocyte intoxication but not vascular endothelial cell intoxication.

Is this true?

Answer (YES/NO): NO